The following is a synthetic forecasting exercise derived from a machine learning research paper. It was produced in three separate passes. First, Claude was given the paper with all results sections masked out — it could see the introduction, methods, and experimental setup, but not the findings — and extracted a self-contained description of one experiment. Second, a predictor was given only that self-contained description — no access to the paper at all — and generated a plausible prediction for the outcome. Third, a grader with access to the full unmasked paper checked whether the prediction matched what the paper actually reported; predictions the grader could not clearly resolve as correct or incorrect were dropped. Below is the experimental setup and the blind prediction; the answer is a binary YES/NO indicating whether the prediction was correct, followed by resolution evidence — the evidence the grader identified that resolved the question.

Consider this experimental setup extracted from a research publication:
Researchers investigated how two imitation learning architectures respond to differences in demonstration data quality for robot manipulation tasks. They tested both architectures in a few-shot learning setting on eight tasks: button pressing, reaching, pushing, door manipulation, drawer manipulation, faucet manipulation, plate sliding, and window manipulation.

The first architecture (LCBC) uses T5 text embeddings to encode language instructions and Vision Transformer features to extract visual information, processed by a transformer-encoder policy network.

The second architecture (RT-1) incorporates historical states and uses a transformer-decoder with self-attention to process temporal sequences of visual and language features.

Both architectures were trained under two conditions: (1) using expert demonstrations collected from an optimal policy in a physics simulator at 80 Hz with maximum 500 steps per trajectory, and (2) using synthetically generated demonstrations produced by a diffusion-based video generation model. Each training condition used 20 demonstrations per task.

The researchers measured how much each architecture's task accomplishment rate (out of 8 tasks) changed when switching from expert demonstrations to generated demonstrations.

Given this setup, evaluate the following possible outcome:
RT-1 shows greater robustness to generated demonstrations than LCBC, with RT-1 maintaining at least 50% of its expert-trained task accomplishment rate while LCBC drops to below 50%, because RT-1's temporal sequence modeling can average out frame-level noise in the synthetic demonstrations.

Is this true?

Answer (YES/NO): NO